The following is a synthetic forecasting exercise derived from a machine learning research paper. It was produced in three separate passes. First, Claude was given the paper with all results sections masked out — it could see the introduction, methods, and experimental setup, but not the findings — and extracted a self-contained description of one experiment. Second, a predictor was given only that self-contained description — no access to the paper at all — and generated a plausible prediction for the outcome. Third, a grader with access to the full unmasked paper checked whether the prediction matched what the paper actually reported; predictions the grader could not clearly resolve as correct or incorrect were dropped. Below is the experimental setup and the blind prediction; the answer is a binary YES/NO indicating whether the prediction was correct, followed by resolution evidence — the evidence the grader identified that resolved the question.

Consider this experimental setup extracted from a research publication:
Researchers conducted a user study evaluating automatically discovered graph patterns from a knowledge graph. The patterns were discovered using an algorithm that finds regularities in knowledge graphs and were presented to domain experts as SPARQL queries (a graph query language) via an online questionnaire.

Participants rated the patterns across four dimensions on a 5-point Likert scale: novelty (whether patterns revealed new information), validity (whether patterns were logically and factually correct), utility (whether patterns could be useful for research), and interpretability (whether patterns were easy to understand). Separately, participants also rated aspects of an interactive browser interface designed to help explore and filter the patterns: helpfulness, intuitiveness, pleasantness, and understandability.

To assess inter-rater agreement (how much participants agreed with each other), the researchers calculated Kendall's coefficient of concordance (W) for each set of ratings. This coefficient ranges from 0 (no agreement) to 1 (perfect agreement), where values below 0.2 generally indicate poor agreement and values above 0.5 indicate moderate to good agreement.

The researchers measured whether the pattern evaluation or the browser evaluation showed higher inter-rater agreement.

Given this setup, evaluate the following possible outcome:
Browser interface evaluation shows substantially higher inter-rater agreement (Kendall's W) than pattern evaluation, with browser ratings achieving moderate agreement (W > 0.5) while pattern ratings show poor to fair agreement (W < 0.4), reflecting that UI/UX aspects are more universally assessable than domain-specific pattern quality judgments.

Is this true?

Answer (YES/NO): NO